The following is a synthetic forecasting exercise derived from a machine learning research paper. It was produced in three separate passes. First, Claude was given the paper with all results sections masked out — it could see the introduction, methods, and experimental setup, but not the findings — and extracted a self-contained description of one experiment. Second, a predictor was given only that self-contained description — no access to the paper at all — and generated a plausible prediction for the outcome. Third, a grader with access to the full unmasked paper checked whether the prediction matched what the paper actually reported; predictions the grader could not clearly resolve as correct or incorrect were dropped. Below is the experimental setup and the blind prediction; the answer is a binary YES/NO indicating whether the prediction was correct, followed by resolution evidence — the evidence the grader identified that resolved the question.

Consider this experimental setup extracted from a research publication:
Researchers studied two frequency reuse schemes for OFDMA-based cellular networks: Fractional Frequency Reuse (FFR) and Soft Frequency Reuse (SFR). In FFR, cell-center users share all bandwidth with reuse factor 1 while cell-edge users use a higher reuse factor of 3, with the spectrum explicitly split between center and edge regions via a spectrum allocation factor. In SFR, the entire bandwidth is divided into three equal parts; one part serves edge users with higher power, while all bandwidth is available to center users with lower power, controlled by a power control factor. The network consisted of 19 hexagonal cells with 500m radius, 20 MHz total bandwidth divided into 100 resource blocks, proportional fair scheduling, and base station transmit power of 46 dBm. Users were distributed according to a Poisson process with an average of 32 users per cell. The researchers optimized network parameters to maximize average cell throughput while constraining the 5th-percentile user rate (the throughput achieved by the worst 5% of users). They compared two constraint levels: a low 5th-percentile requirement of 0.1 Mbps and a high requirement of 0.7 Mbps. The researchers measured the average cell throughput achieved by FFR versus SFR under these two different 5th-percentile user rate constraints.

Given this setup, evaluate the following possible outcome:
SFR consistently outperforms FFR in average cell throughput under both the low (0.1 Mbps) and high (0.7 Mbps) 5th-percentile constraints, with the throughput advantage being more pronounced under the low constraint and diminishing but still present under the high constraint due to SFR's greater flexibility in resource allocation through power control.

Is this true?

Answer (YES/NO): NO